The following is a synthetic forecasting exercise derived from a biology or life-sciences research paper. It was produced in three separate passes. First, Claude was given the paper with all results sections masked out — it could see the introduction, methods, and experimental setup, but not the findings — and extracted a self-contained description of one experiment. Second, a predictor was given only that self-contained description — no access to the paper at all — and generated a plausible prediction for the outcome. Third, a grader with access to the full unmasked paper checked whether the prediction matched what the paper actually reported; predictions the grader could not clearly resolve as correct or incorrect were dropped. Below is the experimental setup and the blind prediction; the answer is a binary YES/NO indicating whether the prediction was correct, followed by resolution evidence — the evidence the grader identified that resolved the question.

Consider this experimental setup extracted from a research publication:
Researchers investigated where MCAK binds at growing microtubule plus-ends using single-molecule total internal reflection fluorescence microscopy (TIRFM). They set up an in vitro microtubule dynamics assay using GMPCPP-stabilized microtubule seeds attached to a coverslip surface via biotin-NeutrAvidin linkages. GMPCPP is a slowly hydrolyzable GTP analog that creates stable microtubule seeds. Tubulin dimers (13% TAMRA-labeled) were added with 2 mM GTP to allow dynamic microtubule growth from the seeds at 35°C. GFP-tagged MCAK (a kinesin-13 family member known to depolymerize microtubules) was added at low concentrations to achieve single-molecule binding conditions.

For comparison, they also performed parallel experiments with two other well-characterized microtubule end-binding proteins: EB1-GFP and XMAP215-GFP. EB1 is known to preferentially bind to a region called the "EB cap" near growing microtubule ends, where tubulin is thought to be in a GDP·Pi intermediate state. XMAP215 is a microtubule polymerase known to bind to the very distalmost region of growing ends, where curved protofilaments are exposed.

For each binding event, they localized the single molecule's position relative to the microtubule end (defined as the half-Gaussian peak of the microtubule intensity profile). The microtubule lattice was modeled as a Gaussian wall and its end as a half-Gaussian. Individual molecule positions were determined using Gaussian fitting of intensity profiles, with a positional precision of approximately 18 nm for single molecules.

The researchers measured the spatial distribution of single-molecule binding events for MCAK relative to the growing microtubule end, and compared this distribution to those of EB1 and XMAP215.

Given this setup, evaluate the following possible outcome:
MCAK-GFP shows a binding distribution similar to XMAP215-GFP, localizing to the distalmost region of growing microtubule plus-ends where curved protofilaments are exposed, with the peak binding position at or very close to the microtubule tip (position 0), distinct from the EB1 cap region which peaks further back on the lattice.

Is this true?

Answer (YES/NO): NO